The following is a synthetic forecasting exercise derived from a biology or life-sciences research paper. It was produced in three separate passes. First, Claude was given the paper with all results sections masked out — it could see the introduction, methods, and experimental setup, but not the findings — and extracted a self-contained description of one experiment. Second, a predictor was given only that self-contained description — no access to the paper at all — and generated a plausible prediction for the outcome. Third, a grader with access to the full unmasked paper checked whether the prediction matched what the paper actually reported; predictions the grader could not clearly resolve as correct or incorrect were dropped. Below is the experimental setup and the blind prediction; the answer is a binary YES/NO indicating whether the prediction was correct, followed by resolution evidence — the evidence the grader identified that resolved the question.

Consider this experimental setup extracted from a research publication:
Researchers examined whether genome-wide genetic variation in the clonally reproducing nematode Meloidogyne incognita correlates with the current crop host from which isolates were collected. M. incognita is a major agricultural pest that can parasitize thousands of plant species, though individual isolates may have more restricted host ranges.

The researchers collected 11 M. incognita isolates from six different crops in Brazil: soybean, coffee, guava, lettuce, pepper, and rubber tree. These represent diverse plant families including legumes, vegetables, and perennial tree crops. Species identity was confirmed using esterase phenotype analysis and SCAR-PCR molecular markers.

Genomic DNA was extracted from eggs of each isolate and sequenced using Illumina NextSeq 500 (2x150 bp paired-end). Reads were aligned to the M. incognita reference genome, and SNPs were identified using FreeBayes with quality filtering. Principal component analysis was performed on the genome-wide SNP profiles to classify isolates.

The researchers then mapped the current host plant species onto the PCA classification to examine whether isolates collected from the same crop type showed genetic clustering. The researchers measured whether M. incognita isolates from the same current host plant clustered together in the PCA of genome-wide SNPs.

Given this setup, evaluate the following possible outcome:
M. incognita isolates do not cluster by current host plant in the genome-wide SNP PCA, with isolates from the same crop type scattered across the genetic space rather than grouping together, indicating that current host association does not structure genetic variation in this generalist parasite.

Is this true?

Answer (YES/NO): YES